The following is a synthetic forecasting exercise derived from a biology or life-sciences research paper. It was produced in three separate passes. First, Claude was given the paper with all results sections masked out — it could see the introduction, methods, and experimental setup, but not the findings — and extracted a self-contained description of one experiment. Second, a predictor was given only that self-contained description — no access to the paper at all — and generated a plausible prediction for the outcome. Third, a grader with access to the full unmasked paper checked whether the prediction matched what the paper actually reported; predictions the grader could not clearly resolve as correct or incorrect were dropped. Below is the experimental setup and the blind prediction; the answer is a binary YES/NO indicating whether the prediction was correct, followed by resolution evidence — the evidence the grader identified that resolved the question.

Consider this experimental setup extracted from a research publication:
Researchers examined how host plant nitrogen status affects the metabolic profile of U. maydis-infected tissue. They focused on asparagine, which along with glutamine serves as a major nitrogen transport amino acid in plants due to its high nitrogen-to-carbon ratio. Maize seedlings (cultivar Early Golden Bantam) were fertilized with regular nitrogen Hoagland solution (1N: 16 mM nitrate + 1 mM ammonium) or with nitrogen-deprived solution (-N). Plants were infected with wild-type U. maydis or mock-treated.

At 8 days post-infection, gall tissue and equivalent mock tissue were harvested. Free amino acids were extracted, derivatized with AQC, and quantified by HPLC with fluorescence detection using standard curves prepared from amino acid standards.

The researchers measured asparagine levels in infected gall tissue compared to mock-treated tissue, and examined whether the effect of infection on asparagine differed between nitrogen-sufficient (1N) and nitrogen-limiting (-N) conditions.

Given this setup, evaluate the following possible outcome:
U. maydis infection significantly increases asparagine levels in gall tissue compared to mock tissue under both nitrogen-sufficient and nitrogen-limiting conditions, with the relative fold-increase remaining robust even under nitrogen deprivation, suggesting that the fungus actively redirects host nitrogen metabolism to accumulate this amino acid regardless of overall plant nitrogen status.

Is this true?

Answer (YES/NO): NO